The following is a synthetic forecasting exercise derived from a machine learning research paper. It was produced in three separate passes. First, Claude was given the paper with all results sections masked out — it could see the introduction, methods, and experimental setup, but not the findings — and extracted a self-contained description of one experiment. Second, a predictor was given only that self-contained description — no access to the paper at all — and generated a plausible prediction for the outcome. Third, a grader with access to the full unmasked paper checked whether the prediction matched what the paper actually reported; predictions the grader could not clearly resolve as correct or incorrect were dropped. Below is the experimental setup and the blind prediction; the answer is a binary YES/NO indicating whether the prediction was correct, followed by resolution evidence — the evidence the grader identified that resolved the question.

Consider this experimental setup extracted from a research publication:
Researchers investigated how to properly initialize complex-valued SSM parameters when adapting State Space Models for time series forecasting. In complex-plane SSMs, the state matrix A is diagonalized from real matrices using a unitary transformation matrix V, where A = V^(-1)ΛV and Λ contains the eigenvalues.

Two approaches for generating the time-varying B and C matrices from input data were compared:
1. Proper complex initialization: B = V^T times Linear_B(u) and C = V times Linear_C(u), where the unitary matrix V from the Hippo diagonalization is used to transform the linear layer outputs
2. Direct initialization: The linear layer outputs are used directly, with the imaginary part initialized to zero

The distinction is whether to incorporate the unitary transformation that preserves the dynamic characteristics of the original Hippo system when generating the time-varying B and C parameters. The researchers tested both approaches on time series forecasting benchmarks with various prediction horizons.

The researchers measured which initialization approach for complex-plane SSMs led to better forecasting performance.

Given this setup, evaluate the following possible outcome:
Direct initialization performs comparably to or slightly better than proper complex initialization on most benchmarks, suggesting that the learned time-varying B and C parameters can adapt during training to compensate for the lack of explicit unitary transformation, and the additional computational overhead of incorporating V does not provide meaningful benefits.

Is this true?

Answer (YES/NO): NO